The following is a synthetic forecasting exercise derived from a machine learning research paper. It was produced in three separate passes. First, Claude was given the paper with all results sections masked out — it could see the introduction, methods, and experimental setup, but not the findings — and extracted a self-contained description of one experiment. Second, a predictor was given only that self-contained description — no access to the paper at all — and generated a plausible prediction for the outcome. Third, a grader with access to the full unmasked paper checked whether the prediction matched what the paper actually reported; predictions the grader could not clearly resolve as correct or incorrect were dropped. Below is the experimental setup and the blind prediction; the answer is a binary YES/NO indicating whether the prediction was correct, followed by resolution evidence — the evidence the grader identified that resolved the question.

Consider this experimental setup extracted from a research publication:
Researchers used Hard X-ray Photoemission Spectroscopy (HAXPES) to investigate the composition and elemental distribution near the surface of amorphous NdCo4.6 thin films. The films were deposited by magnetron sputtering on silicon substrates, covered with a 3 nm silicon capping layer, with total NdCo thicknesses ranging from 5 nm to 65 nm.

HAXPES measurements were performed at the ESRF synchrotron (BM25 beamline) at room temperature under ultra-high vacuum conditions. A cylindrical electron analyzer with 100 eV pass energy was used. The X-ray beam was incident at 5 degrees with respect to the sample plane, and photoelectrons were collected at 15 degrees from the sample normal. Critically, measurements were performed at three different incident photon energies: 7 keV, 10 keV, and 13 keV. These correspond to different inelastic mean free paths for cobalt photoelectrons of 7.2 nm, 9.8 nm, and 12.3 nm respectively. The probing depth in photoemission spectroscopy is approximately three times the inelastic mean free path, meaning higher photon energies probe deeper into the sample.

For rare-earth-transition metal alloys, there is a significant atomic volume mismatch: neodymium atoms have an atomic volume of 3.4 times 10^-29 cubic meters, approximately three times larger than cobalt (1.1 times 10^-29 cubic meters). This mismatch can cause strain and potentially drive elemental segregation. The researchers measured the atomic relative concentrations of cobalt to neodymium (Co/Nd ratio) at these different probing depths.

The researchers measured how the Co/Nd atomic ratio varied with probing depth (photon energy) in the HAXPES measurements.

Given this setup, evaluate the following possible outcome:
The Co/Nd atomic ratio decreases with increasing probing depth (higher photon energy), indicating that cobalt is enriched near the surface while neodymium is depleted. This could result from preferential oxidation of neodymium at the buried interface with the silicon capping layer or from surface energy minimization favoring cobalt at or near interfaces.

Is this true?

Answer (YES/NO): NO